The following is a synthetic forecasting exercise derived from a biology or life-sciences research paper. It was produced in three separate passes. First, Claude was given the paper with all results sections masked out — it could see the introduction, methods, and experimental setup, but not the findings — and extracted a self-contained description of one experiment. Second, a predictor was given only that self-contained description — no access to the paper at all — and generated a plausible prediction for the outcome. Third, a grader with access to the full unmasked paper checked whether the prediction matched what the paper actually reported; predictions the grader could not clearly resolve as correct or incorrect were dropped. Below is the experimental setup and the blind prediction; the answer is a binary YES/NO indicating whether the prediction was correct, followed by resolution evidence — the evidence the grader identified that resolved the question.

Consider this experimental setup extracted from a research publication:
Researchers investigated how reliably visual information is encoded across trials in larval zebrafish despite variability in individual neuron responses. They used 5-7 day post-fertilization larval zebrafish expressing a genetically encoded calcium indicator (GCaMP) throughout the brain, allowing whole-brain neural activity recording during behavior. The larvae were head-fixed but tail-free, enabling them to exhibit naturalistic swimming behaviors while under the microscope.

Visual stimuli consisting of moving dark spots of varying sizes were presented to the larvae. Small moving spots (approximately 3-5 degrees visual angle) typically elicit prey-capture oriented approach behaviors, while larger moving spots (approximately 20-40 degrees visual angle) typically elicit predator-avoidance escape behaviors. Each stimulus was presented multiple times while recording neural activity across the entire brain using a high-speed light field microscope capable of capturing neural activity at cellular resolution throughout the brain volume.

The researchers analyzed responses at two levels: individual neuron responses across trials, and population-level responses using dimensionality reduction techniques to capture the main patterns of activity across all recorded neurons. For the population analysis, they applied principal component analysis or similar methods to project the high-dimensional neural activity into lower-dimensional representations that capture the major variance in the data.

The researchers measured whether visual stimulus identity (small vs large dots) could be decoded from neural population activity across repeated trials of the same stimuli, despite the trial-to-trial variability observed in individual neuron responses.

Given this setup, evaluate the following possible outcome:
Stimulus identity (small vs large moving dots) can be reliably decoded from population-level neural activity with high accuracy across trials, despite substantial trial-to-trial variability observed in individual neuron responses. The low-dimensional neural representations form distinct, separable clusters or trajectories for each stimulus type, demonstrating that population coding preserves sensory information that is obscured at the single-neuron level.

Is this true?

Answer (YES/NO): YES